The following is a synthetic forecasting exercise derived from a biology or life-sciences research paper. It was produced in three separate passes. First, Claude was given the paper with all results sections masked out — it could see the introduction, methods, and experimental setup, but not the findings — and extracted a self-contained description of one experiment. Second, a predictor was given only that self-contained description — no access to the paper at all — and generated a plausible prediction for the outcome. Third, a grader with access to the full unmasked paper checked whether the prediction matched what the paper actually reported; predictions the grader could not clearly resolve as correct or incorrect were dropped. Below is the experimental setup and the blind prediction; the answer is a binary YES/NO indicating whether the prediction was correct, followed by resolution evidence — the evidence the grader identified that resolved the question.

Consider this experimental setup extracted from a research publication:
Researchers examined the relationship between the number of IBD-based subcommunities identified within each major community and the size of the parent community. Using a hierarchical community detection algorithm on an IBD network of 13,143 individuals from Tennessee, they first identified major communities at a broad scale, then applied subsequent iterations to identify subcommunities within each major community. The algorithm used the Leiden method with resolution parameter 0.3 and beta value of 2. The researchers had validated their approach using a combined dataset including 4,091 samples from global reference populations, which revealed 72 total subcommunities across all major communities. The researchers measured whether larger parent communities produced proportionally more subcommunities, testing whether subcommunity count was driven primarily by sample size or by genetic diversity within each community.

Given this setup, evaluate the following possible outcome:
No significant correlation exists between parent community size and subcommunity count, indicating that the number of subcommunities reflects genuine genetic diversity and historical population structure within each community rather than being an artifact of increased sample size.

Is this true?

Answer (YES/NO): YES